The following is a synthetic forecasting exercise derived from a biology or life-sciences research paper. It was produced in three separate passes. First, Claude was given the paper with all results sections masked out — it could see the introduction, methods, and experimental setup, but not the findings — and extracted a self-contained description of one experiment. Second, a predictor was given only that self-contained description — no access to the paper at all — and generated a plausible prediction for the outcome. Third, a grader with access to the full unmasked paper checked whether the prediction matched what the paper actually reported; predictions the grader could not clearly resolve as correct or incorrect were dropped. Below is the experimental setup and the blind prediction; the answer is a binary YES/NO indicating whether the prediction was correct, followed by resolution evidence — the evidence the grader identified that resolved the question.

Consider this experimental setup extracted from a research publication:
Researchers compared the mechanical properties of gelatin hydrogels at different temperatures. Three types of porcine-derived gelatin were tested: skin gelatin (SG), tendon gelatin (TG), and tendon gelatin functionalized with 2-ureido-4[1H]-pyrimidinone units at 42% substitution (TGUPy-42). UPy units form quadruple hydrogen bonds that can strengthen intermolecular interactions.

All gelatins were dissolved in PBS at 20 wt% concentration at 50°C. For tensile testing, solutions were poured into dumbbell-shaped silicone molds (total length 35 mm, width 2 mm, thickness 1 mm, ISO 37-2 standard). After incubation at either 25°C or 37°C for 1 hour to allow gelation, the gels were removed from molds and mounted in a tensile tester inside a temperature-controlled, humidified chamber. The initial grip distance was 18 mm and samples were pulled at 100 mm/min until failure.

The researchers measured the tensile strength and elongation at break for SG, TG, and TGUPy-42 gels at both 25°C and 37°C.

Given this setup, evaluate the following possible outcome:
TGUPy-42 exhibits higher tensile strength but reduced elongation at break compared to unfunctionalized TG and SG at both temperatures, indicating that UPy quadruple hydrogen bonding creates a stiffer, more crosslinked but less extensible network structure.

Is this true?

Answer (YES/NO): NO